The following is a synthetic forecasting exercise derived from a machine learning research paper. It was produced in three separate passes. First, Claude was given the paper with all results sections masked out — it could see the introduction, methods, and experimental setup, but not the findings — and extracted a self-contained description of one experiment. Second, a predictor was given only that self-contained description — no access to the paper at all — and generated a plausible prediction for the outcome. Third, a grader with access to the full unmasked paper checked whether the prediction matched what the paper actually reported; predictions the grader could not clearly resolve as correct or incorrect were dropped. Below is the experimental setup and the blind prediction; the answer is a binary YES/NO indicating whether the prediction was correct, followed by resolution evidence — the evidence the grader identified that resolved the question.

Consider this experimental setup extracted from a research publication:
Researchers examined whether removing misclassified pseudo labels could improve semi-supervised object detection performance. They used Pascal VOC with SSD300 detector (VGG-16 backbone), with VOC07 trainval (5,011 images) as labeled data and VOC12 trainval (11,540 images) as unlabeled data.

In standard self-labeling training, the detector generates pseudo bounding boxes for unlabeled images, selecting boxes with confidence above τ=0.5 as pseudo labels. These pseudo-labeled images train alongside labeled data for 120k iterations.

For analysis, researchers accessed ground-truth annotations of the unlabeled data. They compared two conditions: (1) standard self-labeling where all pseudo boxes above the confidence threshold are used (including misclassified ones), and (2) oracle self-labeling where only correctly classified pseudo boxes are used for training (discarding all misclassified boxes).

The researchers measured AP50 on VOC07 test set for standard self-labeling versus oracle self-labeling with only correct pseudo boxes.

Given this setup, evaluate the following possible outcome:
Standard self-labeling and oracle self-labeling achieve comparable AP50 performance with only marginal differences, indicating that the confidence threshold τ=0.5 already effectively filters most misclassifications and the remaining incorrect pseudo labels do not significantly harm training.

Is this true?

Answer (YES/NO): NO